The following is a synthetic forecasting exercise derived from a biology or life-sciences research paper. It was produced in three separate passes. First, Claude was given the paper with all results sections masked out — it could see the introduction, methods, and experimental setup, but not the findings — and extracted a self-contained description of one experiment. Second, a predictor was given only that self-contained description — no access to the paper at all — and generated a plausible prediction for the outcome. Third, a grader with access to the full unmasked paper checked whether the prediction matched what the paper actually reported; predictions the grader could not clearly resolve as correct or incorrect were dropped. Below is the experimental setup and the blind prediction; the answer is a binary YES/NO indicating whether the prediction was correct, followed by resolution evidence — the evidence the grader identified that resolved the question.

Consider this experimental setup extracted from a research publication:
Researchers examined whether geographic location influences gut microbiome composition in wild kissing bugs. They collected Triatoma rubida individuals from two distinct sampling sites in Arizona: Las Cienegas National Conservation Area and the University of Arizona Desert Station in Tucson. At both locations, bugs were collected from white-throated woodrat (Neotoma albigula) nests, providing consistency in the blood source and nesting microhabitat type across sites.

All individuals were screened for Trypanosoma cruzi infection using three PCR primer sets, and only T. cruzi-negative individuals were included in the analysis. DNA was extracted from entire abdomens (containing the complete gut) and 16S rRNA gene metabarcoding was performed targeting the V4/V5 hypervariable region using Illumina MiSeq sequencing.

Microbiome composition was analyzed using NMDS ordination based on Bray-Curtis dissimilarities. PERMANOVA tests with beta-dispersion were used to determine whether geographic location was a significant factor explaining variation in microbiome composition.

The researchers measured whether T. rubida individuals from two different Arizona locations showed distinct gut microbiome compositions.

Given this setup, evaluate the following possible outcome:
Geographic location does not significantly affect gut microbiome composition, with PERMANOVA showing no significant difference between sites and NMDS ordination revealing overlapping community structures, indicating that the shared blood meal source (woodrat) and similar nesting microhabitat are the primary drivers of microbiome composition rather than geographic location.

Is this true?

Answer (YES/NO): NO